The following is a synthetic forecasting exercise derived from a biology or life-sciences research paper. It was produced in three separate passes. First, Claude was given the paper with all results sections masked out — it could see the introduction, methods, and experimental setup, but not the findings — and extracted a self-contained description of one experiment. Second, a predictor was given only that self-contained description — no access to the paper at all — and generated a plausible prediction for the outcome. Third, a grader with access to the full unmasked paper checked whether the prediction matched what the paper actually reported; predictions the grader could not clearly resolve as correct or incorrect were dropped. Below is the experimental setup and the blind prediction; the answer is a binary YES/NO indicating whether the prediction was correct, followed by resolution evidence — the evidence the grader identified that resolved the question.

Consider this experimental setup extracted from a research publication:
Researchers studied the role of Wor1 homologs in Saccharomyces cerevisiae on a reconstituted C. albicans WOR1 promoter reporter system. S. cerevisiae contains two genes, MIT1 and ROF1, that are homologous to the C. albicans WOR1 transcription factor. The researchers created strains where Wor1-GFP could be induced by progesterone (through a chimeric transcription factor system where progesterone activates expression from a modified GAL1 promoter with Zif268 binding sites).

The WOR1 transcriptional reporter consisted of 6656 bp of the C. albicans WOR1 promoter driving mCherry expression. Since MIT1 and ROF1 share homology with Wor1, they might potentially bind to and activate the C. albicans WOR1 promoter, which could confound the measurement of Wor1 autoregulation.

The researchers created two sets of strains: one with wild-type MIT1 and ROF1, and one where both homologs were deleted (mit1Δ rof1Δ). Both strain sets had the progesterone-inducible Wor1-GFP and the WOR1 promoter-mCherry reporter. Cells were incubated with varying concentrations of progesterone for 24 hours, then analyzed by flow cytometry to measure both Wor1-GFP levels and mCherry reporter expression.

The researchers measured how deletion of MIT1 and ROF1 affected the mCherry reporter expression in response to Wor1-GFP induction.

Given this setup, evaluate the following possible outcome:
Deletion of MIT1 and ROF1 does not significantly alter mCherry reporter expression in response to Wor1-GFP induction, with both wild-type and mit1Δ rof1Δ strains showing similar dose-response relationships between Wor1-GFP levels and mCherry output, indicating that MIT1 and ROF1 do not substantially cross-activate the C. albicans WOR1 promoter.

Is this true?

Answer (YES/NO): YES